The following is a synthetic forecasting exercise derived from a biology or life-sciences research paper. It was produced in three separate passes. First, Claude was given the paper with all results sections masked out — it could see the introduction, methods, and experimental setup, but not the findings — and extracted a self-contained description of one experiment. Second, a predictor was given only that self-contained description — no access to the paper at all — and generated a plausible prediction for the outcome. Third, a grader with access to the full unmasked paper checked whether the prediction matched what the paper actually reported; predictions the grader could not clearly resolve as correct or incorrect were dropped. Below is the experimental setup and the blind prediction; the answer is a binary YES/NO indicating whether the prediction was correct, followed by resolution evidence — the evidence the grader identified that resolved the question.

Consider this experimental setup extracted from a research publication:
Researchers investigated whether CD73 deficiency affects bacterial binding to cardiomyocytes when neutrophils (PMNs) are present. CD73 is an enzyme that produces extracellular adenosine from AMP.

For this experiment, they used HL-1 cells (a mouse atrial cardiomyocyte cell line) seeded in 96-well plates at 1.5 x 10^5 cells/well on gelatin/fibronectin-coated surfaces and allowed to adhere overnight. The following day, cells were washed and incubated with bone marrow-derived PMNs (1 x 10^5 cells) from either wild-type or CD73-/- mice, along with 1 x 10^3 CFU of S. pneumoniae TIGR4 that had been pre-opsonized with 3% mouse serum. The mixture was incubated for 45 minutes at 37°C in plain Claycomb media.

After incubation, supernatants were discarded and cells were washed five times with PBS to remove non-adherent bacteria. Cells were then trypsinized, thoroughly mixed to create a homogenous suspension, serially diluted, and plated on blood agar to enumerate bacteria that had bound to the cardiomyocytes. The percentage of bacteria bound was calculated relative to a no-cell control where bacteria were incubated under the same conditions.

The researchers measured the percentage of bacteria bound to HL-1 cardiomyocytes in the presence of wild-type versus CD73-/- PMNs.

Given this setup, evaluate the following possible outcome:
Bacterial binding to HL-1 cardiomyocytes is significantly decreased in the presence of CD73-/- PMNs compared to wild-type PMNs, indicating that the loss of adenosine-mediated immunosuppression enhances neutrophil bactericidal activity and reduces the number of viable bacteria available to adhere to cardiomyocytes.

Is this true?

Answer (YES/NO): NO